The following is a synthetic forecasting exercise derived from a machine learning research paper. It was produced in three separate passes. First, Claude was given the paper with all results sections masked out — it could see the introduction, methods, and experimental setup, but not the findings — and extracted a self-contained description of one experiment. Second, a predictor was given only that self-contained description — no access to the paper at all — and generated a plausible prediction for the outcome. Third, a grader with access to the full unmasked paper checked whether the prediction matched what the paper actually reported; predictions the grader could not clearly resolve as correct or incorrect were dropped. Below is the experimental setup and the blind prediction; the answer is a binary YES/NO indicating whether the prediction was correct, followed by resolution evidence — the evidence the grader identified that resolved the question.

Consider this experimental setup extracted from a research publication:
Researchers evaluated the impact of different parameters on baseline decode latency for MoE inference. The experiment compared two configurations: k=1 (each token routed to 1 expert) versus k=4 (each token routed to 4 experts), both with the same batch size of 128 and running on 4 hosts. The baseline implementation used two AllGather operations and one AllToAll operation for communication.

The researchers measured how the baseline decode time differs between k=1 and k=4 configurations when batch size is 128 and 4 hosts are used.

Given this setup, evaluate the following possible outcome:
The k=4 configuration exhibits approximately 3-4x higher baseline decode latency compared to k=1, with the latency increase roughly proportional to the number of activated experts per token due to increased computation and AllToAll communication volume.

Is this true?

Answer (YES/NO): NO